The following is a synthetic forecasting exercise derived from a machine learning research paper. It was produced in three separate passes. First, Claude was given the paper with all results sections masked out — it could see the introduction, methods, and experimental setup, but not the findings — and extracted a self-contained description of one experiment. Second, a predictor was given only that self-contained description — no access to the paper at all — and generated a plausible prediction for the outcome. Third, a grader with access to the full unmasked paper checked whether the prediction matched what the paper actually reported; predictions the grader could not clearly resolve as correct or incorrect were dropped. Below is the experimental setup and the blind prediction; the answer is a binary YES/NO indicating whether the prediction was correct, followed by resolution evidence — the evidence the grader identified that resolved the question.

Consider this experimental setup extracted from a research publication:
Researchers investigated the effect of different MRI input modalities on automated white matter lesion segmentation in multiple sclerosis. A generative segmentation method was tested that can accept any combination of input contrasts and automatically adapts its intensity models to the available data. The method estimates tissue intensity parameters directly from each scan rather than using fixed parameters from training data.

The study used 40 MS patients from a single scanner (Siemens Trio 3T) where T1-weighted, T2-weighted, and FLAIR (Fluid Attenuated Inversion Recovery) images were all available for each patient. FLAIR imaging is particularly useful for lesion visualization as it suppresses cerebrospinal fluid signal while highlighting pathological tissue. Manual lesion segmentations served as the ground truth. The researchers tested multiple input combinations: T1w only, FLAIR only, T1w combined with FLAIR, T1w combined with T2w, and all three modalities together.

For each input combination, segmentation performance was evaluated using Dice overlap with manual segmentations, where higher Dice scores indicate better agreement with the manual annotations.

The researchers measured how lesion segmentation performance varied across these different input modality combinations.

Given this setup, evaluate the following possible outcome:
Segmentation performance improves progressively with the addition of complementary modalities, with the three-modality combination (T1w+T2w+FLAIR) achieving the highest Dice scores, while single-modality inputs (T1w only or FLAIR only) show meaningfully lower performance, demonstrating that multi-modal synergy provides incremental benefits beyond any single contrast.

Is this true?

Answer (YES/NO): NO